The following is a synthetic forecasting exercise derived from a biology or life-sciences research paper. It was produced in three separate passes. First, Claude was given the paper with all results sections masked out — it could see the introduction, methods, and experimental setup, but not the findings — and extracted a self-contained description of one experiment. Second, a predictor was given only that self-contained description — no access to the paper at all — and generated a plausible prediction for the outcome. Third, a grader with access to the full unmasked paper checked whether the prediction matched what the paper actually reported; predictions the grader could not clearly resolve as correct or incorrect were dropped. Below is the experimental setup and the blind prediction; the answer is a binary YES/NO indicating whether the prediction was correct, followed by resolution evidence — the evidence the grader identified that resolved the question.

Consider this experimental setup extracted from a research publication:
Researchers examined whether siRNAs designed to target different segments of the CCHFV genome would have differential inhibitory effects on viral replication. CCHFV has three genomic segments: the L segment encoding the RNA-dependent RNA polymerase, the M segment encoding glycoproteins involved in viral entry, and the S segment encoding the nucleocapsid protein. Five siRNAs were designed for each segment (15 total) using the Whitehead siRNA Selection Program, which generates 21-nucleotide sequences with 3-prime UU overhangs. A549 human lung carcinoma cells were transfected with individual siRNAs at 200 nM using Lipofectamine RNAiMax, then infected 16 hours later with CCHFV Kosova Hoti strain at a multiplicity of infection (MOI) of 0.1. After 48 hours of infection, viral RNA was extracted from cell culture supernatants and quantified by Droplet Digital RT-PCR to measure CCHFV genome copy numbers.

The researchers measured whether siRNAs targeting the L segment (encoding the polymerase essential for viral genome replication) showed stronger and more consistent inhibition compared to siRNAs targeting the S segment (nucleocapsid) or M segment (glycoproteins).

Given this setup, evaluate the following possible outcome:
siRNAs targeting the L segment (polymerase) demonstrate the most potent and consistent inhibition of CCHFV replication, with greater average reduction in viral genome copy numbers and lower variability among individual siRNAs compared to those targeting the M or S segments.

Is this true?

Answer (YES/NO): NO